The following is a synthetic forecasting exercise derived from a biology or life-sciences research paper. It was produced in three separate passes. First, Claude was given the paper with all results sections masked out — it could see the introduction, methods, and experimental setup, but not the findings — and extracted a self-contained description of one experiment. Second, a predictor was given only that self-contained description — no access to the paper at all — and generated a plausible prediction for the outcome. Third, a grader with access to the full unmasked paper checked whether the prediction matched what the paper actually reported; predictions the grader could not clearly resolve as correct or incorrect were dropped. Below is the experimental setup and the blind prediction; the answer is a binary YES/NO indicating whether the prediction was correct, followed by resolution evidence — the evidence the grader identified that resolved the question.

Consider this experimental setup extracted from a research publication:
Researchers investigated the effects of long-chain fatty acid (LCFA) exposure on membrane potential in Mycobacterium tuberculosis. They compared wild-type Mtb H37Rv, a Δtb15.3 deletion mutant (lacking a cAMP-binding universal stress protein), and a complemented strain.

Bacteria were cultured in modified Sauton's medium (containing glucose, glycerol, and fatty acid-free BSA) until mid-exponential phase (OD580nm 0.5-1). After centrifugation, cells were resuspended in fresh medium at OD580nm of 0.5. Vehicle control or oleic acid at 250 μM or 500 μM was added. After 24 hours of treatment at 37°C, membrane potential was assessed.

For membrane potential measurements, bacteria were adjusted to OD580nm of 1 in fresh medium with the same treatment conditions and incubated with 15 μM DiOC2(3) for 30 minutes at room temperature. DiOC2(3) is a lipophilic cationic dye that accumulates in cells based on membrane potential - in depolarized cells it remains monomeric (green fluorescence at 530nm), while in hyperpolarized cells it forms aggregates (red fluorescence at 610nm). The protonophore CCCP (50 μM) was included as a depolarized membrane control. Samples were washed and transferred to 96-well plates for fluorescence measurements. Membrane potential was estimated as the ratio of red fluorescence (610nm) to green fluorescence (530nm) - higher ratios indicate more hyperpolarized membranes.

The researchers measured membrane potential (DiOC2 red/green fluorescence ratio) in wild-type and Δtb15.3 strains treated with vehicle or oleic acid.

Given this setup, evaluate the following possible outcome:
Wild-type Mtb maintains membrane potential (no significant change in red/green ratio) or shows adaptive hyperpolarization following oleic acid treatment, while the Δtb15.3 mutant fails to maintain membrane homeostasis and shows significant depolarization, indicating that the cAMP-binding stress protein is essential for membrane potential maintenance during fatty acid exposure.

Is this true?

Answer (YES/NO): NO